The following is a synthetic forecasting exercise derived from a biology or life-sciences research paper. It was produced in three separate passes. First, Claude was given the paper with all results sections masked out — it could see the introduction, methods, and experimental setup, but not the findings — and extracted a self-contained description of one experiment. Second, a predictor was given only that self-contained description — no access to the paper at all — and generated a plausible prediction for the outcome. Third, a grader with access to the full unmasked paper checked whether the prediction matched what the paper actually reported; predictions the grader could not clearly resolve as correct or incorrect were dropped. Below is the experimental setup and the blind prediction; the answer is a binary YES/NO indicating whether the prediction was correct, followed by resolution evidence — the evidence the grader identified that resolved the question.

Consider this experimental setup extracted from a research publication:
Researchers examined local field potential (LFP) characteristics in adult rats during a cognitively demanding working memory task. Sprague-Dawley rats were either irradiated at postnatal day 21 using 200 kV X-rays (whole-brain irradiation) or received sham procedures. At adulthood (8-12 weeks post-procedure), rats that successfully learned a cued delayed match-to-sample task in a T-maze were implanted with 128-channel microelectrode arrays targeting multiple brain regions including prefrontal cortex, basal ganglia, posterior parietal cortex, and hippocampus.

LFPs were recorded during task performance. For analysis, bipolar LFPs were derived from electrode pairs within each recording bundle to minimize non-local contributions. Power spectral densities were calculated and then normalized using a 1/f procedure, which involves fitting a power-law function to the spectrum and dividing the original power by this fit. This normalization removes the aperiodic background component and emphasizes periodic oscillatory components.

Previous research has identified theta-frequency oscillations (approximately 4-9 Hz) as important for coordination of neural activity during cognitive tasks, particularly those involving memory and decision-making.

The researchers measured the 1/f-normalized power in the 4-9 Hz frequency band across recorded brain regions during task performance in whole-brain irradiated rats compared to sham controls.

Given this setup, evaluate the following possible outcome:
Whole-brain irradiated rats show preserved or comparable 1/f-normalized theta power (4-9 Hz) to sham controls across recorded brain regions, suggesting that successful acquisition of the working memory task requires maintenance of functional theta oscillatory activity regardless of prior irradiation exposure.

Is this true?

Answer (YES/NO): NO